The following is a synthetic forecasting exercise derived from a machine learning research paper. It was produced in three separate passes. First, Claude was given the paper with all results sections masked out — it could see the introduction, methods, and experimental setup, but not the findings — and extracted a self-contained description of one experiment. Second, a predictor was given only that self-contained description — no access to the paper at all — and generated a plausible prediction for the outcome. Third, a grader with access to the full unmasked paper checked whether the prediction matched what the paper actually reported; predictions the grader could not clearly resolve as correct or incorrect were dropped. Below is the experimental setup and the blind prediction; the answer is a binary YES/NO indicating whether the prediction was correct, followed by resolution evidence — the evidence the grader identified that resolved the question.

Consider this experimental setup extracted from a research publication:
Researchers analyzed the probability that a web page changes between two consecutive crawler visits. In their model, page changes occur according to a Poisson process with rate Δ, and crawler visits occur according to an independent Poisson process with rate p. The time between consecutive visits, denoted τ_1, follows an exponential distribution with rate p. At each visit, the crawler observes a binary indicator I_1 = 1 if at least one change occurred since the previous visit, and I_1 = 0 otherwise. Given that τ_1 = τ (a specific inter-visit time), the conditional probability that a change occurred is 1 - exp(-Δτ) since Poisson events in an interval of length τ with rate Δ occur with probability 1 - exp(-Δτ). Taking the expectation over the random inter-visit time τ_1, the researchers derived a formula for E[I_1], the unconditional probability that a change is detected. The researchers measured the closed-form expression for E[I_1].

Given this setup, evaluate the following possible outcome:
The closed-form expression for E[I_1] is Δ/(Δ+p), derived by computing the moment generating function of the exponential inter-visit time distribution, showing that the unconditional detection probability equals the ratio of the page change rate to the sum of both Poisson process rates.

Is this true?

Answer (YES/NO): YES